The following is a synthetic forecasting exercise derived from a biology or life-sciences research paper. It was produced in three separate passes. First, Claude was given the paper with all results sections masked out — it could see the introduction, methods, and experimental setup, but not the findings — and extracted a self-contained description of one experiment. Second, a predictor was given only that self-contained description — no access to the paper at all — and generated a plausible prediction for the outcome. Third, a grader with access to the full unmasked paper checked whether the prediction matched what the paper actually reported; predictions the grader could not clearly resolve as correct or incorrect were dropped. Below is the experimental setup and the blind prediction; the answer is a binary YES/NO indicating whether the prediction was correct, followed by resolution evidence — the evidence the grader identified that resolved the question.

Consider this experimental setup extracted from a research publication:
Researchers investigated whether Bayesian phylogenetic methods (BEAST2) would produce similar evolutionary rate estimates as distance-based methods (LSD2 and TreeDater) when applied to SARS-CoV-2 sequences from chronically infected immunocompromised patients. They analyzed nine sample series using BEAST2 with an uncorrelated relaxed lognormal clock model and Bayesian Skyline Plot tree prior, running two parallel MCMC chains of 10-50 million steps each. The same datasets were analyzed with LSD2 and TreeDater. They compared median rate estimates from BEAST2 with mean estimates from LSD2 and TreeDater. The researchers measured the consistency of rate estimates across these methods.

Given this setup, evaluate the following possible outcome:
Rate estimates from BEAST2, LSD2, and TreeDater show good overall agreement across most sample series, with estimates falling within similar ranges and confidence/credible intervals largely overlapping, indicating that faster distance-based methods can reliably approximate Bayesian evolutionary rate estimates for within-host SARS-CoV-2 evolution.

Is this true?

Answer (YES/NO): NO